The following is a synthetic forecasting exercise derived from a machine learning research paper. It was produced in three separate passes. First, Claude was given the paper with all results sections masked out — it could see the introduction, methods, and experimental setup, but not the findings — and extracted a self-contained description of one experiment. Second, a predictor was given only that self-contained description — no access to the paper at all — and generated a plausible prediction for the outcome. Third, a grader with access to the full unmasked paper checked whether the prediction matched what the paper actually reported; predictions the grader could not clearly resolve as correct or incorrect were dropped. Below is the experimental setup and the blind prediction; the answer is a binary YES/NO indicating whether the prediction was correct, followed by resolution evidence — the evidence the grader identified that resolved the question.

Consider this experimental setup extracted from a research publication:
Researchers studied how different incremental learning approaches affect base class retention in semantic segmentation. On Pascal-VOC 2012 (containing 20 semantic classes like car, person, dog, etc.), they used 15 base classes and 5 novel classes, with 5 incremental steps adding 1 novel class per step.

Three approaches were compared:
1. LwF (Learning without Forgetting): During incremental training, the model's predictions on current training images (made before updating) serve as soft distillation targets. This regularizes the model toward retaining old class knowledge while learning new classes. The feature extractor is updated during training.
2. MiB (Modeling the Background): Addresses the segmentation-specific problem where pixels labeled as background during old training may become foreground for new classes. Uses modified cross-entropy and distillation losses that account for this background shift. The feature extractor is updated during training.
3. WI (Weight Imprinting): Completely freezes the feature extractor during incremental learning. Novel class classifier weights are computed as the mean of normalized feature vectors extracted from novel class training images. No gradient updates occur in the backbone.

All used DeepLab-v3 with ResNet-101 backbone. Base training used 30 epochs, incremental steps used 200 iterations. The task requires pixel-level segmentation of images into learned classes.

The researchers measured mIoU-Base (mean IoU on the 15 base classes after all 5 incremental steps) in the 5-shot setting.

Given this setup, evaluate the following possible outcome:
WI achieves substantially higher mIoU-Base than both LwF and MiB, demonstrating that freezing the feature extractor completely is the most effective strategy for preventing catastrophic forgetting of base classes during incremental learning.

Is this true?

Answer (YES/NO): YES